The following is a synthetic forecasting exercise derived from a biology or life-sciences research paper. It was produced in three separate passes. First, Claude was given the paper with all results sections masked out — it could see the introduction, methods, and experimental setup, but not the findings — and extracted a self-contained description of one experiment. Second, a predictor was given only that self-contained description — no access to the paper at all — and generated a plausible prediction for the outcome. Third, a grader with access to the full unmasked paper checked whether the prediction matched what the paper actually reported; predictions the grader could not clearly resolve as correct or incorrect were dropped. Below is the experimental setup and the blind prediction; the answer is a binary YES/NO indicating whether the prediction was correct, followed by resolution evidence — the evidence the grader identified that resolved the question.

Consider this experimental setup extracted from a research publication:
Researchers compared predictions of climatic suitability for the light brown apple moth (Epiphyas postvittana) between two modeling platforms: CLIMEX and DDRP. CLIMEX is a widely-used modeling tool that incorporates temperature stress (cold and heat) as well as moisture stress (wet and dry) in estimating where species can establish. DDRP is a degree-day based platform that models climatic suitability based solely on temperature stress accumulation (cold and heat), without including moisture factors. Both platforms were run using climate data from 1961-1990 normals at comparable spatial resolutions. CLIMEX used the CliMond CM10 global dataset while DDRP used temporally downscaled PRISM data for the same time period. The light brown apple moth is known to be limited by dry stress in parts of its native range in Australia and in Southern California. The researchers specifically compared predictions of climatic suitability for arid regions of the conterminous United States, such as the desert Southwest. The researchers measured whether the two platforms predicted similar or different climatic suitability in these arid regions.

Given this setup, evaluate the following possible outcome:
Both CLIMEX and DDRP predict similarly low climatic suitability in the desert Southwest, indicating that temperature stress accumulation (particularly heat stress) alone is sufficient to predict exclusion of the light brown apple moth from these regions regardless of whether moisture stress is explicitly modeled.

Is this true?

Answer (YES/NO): NO